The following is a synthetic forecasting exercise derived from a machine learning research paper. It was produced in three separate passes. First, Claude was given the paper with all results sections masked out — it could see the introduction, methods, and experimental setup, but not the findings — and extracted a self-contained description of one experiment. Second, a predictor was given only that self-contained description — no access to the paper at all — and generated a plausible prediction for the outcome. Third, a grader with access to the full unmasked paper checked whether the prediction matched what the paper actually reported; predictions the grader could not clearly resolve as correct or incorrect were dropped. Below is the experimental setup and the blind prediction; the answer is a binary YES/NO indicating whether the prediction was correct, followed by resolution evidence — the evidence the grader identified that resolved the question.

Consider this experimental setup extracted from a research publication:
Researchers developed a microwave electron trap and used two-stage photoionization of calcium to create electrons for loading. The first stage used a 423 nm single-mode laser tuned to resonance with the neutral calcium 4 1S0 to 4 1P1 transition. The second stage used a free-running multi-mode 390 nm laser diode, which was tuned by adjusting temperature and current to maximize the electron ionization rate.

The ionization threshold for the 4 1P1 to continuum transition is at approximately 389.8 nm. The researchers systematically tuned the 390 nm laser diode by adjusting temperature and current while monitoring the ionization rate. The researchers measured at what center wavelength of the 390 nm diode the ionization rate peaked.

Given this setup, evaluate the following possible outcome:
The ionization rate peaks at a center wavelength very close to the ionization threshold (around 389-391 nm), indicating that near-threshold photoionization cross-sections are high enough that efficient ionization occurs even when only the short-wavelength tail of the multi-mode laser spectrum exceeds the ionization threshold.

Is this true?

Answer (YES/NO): NO